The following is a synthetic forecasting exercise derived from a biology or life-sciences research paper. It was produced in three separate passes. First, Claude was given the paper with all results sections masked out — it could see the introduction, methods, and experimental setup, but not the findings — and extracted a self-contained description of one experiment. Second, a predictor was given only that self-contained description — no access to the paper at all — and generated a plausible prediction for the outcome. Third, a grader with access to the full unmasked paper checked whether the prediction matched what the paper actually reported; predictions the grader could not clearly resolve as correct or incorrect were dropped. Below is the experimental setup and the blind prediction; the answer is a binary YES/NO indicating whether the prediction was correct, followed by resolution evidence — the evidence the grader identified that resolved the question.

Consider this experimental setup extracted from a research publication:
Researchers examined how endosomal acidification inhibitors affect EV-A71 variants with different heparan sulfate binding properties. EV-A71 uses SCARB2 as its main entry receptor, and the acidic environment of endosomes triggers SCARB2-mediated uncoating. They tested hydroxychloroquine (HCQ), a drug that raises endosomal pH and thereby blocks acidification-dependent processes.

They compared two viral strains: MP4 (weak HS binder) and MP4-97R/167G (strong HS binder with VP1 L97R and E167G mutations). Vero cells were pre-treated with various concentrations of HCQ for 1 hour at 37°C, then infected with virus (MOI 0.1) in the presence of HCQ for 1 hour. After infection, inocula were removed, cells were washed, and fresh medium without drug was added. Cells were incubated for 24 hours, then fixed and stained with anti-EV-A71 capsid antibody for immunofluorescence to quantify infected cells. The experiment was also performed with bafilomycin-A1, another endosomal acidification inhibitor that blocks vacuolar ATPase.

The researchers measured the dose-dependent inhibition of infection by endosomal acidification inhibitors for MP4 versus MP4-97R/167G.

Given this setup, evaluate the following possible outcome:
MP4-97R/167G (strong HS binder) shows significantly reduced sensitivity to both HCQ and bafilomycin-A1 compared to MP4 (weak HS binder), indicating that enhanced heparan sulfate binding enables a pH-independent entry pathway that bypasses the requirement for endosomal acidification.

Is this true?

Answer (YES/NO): NO